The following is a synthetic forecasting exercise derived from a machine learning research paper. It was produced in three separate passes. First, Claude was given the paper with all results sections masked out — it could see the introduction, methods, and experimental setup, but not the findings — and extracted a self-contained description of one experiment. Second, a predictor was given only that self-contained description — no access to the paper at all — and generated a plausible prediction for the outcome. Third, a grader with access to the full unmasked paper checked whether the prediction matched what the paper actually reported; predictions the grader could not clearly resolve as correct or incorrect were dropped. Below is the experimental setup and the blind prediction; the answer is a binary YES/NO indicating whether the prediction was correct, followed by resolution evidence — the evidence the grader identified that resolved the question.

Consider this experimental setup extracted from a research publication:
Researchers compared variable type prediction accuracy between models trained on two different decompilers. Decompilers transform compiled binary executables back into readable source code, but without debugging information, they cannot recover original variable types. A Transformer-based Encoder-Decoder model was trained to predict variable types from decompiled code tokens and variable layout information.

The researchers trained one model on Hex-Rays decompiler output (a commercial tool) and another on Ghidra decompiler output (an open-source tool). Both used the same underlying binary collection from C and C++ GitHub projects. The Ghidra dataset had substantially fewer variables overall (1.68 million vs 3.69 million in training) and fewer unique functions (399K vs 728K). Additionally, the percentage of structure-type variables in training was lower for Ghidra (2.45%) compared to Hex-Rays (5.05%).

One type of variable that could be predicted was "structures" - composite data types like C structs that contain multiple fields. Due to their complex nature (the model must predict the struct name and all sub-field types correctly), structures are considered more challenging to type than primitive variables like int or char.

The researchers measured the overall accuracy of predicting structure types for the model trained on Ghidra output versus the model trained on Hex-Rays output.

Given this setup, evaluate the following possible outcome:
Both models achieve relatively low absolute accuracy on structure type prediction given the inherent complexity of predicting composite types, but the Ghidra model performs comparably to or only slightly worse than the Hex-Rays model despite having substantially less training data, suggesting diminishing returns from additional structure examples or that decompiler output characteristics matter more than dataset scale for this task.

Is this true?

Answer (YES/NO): YES